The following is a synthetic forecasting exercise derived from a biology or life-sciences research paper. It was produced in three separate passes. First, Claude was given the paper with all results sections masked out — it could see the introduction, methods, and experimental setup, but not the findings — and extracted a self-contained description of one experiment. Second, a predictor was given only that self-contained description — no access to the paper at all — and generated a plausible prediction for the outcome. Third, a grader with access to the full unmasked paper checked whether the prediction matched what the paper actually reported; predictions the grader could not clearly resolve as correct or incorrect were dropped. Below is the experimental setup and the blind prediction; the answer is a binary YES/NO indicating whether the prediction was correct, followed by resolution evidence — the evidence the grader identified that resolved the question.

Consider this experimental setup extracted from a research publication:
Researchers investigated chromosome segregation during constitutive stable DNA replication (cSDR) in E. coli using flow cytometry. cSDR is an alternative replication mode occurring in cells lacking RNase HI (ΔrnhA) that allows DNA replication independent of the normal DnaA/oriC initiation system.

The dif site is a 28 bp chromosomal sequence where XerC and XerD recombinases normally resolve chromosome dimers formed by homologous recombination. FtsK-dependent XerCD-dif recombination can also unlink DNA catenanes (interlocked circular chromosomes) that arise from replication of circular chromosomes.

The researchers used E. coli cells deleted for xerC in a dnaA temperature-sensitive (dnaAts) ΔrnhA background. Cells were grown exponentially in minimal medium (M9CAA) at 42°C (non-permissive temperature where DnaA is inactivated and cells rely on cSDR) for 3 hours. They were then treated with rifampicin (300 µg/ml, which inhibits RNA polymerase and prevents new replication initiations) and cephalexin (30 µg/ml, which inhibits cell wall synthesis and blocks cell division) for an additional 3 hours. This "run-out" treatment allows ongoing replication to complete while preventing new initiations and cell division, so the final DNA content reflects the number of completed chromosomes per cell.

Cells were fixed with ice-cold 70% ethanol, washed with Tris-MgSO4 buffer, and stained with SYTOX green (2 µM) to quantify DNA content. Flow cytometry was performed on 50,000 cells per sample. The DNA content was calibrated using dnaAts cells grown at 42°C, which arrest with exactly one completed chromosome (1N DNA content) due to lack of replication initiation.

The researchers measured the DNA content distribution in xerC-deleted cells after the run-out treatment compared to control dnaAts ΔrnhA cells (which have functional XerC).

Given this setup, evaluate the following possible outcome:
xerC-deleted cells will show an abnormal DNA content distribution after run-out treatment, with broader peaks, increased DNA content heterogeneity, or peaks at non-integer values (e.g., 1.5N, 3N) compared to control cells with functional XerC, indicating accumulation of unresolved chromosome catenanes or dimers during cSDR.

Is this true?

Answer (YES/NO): YES